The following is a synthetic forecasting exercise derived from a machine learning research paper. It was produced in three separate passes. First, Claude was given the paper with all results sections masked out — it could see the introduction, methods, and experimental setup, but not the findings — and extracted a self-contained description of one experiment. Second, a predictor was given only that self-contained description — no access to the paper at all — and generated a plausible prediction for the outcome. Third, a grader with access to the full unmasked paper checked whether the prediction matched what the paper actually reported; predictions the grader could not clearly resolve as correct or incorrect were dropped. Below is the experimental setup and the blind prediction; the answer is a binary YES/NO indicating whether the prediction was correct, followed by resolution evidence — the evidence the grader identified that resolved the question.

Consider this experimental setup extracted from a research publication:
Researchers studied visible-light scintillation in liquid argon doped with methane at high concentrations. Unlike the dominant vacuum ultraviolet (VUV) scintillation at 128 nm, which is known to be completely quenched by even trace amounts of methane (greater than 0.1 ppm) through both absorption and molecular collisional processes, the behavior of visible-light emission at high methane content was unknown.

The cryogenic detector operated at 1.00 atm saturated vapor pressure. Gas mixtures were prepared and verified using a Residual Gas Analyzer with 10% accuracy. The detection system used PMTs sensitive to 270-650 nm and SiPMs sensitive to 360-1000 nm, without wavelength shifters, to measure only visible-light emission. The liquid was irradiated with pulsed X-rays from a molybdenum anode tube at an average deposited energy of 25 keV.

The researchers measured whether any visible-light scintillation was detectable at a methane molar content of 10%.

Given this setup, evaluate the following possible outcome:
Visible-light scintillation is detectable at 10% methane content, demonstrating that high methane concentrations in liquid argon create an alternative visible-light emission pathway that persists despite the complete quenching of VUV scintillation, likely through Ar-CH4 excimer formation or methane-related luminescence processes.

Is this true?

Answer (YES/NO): NO